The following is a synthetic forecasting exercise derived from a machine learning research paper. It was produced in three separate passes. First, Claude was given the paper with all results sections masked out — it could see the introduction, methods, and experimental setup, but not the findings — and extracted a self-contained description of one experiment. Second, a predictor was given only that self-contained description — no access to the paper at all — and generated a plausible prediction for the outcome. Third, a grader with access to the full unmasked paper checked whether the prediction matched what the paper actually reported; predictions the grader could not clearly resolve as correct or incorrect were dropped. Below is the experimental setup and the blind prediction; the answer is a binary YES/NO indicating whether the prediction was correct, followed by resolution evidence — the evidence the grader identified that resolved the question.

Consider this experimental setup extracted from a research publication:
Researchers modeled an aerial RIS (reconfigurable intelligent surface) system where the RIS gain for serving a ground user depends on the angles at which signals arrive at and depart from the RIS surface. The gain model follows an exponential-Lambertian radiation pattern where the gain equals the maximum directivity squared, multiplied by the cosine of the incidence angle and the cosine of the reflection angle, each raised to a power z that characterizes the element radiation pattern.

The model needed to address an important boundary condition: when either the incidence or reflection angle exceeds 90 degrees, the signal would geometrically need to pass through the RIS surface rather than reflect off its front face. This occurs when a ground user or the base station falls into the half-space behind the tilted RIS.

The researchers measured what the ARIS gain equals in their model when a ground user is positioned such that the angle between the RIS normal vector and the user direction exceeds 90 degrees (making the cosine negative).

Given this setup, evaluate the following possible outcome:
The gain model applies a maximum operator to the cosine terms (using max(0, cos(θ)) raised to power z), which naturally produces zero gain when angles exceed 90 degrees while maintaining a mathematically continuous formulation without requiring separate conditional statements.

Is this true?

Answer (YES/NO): NO